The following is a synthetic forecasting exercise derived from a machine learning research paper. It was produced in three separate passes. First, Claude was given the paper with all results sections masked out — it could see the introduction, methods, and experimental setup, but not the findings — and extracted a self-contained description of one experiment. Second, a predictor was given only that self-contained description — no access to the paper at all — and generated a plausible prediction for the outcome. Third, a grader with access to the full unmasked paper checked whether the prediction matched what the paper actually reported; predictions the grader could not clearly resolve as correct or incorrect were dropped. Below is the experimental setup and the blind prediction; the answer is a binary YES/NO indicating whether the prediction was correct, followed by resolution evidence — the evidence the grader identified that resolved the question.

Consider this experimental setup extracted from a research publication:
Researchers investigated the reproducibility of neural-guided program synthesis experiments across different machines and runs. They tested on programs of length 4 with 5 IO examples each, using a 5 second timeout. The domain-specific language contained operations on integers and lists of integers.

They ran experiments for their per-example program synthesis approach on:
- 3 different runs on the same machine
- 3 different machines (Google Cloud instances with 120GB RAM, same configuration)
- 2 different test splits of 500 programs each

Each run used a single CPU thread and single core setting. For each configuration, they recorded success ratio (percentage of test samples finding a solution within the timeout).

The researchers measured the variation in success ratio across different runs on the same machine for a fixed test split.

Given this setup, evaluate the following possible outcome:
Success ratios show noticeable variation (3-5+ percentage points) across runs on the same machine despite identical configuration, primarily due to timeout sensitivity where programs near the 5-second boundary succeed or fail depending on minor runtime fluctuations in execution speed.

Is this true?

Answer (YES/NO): NO